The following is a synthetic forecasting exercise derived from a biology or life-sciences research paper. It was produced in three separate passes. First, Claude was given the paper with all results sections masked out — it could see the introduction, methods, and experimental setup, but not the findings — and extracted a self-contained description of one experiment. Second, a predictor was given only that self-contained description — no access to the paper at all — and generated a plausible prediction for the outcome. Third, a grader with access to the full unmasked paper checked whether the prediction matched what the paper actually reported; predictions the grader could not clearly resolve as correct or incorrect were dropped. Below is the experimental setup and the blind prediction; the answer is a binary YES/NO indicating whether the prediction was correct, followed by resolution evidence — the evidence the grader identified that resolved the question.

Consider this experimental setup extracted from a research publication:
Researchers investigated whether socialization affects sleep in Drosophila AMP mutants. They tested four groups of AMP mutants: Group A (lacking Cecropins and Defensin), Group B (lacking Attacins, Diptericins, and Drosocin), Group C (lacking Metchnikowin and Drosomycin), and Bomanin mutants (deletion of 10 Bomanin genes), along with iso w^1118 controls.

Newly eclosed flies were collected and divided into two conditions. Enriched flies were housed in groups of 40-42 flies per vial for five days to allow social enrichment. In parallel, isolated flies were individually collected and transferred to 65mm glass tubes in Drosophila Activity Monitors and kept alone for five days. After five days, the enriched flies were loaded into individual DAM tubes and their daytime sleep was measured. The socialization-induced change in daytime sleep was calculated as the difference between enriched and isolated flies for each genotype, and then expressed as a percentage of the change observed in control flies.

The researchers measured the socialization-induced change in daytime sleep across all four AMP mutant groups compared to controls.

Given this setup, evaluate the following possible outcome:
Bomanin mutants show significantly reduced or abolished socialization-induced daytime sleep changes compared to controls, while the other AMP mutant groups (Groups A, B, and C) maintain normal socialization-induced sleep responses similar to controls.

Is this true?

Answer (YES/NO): NO